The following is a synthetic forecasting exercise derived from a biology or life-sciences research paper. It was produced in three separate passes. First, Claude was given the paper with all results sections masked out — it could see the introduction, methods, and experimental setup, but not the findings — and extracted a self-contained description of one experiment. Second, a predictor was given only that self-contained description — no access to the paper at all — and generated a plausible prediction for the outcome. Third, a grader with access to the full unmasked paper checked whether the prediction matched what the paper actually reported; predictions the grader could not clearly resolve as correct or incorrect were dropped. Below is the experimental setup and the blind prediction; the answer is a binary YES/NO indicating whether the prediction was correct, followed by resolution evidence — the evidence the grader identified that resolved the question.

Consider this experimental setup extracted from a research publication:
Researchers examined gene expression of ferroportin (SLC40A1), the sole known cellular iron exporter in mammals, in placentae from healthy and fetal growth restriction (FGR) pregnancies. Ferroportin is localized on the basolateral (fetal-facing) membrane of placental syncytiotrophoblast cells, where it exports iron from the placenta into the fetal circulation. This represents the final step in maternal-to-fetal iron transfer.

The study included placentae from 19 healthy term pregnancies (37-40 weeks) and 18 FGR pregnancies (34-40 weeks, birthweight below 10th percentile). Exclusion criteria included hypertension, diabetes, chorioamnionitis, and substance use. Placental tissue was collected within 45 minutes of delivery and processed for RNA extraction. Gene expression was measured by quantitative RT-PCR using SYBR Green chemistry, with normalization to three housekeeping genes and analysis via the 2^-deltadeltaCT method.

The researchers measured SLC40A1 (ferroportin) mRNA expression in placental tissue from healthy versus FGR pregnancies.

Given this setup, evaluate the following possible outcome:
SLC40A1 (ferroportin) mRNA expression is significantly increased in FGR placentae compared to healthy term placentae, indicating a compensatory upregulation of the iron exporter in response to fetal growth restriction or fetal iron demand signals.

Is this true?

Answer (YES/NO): NO